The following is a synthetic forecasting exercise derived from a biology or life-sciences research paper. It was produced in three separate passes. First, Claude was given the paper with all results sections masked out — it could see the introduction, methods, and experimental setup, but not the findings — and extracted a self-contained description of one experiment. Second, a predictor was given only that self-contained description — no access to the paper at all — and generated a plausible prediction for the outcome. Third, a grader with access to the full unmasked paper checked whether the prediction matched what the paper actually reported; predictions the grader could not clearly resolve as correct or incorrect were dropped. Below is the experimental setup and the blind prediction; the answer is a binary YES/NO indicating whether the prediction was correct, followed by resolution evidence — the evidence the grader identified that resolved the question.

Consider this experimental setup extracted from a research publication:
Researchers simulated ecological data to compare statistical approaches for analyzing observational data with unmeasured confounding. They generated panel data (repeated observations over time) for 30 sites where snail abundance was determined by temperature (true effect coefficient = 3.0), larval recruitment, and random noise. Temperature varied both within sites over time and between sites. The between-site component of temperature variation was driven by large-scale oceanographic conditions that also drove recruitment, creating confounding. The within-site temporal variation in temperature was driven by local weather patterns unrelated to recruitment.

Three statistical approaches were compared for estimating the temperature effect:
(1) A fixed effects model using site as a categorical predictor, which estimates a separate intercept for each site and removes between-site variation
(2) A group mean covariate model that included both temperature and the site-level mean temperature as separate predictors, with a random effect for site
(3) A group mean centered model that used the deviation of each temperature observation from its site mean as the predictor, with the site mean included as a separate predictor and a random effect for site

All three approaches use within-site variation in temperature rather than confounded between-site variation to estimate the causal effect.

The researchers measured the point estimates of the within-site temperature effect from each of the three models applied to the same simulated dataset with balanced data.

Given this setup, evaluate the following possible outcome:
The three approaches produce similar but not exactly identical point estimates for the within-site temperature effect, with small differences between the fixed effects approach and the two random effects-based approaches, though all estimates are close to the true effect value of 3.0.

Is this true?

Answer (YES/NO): NO